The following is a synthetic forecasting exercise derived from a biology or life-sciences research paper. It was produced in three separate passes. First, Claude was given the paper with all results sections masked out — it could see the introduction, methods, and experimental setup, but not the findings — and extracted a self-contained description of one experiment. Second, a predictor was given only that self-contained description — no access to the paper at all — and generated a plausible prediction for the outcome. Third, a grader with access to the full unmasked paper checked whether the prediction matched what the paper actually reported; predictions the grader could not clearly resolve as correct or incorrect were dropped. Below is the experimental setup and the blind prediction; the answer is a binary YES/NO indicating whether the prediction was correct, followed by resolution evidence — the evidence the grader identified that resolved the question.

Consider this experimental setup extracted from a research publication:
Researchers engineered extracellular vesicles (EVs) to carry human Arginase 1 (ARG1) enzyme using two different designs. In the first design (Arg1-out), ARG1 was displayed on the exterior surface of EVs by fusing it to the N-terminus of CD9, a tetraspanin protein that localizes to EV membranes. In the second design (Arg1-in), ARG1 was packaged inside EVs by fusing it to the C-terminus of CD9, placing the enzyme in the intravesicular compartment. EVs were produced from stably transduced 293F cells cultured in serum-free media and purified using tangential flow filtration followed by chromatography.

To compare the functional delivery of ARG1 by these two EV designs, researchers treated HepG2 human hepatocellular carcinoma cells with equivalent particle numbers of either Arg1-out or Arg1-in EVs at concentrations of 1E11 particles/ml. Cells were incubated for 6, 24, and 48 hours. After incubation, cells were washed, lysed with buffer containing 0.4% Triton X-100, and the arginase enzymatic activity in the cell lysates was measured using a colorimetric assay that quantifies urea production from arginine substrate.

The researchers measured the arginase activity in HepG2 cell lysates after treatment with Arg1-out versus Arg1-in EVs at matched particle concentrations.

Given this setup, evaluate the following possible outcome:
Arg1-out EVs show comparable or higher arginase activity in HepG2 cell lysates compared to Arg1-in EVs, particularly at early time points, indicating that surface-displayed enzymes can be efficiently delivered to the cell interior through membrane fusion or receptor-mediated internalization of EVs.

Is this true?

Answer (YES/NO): NO